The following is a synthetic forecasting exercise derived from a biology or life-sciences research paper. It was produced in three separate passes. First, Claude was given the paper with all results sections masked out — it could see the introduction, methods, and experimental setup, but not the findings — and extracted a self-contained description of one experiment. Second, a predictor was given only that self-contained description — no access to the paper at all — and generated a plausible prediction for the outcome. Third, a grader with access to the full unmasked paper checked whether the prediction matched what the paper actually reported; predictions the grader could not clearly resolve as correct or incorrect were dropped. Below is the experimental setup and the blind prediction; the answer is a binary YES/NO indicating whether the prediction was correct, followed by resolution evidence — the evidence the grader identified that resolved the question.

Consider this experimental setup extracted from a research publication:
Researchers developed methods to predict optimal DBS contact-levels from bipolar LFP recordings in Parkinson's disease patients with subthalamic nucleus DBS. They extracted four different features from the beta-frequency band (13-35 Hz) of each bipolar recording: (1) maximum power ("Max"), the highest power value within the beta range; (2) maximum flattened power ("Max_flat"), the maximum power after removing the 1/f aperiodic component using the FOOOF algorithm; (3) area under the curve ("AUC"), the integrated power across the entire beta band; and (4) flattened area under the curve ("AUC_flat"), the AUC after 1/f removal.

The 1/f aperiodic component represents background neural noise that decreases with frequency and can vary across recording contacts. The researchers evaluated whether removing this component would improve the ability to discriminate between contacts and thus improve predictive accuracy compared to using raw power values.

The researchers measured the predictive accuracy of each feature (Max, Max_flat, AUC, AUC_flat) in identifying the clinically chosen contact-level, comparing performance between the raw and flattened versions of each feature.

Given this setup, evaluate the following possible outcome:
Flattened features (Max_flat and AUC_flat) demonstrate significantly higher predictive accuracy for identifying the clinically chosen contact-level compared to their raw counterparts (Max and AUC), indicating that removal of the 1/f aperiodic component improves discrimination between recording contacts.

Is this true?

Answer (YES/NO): NO